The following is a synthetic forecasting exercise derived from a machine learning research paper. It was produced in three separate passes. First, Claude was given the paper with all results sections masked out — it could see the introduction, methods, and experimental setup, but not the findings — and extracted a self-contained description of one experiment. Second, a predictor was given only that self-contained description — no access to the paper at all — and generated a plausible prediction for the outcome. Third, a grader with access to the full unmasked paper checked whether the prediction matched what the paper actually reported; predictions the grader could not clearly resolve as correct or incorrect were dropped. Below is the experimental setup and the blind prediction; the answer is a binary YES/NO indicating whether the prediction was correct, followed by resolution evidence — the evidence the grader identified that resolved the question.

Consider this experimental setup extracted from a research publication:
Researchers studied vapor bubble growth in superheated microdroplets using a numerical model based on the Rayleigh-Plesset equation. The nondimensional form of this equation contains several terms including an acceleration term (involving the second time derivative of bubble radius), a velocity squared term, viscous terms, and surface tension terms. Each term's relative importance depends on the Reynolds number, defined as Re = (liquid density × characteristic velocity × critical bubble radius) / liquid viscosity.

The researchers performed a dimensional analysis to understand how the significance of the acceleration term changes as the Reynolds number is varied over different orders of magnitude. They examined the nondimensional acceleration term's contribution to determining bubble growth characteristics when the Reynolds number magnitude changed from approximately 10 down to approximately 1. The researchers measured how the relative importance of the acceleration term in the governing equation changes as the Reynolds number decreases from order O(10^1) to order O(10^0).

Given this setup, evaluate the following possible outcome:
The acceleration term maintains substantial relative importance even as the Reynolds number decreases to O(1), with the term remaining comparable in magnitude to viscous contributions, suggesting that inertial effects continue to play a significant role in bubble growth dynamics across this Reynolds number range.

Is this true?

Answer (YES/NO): NO